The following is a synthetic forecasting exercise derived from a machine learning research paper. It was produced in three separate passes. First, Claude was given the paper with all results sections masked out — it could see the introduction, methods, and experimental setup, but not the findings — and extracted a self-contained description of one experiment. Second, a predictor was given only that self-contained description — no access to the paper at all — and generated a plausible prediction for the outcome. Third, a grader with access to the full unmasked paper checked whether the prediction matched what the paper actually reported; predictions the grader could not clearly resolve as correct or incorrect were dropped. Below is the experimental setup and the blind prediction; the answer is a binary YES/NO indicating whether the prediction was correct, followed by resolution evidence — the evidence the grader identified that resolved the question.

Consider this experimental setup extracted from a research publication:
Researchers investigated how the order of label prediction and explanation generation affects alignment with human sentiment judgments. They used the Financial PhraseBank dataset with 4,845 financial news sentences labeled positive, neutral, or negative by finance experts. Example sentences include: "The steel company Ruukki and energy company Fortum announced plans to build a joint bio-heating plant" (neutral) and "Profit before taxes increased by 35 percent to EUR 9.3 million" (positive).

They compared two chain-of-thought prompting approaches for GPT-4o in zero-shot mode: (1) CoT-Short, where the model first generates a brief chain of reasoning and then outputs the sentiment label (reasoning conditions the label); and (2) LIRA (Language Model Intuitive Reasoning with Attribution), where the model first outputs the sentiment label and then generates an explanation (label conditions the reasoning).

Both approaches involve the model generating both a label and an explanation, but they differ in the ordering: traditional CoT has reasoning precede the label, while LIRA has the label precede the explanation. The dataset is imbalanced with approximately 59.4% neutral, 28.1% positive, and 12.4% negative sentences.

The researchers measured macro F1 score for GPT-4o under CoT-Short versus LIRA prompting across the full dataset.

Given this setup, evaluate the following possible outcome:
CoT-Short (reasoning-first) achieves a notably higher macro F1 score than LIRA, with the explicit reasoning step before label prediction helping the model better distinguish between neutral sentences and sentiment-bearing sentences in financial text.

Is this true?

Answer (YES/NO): NO